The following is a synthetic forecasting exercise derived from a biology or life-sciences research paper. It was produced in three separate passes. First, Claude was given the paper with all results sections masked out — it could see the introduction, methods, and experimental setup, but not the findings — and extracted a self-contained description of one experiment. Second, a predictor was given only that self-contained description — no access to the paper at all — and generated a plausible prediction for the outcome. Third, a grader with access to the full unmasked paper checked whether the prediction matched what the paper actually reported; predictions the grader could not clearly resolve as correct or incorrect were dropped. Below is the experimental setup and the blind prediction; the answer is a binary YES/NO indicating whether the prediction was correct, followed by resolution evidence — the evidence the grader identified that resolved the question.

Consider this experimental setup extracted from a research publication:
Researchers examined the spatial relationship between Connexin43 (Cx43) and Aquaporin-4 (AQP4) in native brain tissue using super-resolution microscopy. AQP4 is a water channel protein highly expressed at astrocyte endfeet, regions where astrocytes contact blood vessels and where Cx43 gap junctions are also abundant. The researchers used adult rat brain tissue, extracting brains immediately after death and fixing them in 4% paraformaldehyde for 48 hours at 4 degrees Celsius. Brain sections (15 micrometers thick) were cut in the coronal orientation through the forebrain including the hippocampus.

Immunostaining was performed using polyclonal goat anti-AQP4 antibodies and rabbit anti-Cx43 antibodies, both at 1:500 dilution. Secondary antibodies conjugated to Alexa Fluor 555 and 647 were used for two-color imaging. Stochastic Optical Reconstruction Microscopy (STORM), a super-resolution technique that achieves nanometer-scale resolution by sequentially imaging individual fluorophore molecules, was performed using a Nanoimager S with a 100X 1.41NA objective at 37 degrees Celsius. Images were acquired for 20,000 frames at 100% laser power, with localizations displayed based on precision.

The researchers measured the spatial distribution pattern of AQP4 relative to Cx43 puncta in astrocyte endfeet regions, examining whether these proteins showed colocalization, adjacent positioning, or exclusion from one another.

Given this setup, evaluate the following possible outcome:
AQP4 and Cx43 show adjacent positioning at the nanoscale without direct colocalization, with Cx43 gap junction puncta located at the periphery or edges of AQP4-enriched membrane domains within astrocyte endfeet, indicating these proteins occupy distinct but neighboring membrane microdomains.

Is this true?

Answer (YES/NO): NO